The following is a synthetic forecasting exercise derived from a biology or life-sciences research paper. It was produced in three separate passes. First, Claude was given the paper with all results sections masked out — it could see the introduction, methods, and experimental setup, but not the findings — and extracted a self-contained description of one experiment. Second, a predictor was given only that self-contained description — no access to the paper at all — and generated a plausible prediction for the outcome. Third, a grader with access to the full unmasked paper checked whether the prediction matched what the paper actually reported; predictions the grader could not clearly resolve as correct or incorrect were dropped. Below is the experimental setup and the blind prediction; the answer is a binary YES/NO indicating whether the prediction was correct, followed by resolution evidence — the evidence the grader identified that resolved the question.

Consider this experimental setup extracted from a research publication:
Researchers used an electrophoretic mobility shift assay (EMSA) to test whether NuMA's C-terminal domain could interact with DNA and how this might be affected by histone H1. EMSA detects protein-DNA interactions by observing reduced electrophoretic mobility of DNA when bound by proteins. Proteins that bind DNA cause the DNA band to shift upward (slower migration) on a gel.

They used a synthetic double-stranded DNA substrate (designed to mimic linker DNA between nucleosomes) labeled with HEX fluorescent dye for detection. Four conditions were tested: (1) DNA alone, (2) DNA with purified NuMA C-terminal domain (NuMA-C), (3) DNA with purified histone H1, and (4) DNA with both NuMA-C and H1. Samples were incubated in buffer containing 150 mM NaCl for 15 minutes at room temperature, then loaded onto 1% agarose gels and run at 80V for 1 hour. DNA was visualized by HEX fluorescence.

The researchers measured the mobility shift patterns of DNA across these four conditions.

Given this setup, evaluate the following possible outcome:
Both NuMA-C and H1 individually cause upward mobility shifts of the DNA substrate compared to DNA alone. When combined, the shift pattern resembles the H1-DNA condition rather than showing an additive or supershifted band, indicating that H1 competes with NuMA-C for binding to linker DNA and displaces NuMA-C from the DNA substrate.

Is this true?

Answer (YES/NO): NO